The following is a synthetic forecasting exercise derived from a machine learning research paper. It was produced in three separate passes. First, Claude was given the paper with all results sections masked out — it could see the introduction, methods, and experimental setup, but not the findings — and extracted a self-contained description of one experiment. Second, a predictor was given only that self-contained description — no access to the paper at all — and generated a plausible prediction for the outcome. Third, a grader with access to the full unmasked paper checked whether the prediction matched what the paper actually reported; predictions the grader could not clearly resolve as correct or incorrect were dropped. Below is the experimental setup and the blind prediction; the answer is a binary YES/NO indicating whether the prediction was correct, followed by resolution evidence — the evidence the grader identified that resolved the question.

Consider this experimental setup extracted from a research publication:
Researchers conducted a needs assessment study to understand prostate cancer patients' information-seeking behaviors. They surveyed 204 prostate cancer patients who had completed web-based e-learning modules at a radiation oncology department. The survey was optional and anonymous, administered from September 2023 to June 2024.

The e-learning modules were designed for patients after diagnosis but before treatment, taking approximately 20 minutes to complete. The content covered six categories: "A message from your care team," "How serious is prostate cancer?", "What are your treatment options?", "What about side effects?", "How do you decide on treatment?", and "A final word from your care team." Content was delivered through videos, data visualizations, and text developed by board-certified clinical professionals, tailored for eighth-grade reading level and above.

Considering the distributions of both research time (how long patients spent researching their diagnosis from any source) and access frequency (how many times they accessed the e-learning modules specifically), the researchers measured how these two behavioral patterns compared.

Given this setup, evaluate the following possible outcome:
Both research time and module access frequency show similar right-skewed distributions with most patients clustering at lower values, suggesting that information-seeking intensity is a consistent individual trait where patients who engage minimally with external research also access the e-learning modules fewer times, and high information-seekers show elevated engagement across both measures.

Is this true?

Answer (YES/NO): NO